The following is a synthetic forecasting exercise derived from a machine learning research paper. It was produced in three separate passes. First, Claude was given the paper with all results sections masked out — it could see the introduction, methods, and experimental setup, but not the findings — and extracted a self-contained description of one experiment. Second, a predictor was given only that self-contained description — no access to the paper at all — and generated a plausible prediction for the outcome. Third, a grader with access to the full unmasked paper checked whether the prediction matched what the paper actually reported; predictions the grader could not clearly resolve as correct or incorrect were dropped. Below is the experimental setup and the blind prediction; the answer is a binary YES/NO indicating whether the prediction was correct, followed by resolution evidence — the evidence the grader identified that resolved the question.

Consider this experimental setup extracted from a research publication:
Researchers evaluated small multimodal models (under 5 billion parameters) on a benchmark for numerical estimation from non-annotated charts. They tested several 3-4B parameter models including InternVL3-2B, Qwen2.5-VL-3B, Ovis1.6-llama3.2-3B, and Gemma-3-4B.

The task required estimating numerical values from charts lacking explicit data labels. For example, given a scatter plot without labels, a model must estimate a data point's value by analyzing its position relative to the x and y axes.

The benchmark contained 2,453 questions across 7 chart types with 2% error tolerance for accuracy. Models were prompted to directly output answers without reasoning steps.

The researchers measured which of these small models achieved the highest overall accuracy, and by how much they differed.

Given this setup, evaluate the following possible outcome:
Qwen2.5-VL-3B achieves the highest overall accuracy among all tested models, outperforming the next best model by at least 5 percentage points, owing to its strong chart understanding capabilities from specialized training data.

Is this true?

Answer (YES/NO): YES